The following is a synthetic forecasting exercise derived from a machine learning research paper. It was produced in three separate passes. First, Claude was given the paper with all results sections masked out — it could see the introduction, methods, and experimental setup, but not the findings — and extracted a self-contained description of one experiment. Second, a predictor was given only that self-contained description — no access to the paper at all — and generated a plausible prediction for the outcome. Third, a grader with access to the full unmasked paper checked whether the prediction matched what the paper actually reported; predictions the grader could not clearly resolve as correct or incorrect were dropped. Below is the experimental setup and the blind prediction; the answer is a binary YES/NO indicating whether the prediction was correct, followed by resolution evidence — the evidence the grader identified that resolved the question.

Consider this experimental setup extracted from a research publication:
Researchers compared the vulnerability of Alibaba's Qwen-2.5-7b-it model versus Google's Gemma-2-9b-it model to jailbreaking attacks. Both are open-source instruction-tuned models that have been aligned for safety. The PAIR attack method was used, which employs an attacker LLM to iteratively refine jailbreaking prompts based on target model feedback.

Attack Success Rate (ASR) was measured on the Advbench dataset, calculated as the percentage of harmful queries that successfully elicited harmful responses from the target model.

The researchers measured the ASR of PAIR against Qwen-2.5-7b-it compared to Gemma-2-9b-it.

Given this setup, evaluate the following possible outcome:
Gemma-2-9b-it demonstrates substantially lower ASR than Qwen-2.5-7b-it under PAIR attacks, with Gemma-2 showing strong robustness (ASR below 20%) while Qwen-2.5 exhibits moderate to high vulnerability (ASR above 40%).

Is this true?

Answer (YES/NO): NO